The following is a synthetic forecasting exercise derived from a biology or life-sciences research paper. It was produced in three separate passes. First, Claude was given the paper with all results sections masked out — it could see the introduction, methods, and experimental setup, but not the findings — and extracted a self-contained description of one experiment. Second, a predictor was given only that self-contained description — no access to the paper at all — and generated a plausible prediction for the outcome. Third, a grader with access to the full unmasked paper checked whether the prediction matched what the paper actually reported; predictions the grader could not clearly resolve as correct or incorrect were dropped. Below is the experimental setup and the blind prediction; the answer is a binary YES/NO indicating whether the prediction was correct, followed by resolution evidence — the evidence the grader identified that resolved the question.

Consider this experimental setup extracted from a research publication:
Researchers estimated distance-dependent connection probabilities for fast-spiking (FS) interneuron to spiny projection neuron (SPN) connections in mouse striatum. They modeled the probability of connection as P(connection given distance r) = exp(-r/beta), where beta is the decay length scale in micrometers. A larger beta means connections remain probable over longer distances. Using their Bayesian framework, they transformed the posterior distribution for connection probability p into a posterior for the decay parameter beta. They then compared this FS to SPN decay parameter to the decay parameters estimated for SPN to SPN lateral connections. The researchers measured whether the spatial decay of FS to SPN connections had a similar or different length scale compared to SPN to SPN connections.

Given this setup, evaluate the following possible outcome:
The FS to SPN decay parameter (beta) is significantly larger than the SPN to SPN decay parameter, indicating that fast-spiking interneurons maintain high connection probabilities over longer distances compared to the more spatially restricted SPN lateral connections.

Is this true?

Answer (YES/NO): NO